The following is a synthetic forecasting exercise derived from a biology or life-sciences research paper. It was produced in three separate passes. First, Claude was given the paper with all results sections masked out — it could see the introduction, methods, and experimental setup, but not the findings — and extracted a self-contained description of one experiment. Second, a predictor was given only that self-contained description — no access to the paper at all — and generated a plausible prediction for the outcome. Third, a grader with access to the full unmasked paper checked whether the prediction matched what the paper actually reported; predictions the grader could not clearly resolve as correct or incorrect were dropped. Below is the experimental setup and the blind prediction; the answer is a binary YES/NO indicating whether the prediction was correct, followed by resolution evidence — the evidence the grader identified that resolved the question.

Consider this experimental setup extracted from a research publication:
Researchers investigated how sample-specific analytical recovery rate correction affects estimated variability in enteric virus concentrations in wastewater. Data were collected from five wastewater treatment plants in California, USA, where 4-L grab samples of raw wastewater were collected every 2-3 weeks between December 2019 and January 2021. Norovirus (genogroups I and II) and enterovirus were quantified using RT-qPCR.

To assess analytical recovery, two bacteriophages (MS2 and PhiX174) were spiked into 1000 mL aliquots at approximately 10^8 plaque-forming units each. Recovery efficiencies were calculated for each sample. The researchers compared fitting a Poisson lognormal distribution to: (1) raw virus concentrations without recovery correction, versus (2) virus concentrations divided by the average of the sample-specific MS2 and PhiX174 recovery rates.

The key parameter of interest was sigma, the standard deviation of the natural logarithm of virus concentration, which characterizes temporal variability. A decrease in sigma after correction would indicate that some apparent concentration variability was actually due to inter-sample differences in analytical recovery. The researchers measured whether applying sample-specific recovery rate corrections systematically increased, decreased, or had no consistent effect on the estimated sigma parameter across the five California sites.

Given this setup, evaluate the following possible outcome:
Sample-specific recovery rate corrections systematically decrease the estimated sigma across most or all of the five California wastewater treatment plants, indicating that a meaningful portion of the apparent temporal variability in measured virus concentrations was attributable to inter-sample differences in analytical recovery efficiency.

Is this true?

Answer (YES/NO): NO